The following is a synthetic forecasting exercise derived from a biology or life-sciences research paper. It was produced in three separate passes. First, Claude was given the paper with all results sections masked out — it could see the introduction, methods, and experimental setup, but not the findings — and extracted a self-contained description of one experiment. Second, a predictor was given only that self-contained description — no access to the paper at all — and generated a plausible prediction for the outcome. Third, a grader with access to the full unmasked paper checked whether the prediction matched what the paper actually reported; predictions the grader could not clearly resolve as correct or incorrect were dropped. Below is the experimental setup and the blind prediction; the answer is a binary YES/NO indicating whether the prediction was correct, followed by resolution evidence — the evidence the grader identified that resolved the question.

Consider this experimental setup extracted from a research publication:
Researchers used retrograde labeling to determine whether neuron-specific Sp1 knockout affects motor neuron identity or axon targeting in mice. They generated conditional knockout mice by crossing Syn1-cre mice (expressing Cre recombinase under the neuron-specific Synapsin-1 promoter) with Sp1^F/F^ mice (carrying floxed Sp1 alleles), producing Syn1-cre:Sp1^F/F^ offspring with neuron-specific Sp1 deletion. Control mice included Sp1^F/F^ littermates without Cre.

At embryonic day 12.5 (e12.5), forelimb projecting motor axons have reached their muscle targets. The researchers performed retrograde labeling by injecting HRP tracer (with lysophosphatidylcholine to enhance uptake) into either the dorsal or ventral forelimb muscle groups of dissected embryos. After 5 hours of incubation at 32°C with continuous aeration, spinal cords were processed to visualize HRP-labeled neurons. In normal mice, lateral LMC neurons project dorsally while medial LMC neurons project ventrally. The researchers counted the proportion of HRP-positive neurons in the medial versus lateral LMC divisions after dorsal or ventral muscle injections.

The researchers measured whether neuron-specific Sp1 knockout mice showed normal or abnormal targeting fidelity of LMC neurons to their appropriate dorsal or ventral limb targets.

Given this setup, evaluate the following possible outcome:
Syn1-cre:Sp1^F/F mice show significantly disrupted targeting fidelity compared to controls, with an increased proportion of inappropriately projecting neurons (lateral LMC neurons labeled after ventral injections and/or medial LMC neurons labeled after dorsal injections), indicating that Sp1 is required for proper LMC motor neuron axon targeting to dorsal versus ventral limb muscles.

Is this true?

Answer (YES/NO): YES